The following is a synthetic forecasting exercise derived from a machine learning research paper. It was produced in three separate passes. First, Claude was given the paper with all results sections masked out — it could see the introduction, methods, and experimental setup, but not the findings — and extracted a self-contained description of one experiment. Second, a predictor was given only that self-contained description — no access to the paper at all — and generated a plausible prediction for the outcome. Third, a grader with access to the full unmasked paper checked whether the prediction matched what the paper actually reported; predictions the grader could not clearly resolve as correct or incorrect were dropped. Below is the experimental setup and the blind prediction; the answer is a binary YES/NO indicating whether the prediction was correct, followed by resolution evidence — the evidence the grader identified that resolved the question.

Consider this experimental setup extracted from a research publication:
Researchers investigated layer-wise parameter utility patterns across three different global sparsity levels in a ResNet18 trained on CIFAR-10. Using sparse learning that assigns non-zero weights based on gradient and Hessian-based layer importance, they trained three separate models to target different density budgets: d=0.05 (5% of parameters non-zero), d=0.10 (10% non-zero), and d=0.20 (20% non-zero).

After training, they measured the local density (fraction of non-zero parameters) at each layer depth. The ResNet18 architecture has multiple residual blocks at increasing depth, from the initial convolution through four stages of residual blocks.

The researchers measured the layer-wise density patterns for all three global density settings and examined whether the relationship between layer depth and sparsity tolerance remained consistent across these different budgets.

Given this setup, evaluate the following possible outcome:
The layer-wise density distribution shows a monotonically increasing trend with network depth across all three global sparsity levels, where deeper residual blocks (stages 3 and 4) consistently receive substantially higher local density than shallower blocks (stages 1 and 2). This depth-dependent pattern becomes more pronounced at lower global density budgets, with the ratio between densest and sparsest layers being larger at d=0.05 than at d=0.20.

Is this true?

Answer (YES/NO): NO